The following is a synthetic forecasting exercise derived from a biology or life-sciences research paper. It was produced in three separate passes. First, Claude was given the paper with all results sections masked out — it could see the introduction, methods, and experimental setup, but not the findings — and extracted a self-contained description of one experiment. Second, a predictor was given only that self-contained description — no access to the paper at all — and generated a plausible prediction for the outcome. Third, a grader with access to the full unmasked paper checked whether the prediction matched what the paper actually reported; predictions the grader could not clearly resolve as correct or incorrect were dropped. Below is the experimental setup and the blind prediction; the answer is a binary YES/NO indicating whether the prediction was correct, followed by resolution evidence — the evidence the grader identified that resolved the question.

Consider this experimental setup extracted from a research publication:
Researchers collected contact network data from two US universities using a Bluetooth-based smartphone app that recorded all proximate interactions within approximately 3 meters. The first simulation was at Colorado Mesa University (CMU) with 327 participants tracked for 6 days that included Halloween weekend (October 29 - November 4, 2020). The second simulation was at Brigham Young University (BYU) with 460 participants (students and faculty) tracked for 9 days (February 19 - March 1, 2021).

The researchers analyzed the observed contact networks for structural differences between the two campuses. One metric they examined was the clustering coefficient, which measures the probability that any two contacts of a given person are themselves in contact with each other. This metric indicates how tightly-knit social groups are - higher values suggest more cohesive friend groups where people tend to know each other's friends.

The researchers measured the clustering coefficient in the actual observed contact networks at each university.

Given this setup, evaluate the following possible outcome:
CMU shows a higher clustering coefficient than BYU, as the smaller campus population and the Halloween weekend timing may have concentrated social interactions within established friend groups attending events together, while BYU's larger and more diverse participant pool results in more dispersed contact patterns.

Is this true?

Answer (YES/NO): YES